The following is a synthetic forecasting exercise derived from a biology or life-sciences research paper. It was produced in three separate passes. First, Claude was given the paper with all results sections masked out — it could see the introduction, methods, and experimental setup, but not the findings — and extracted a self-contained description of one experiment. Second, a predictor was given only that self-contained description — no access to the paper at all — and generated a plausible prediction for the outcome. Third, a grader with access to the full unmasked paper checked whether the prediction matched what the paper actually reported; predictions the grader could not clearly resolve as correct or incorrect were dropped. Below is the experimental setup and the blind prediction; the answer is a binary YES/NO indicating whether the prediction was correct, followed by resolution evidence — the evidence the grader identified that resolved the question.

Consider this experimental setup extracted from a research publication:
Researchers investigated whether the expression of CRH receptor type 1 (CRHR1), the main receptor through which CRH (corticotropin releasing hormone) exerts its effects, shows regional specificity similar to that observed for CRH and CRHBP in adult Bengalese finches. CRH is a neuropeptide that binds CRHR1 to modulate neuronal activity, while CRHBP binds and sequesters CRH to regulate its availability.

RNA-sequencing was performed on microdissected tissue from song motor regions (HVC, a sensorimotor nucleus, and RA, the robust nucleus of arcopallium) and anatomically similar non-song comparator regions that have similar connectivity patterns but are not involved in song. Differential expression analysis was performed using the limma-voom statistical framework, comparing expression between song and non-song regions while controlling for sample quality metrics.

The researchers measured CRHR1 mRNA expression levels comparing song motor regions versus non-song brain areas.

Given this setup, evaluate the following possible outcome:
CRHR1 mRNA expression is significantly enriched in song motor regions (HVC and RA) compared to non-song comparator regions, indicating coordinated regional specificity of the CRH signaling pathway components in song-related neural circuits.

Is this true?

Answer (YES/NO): NO